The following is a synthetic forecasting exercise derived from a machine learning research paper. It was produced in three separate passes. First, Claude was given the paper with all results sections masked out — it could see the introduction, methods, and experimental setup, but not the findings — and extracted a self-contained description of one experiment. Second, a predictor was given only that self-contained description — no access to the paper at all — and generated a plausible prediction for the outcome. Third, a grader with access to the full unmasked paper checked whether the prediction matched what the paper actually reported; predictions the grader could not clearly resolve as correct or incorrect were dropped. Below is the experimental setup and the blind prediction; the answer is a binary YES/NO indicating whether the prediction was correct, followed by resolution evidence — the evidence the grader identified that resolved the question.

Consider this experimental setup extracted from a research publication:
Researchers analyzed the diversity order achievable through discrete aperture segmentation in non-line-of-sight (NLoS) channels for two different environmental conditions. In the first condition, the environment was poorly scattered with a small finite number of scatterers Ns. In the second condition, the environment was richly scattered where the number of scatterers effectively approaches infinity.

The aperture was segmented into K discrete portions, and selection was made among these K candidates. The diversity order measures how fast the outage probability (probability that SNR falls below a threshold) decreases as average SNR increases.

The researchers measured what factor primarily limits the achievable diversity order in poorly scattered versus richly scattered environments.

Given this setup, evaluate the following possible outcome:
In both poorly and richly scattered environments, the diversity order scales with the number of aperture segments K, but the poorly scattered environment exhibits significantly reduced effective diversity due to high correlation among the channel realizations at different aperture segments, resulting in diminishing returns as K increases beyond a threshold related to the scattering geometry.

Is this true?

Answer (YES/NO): NO